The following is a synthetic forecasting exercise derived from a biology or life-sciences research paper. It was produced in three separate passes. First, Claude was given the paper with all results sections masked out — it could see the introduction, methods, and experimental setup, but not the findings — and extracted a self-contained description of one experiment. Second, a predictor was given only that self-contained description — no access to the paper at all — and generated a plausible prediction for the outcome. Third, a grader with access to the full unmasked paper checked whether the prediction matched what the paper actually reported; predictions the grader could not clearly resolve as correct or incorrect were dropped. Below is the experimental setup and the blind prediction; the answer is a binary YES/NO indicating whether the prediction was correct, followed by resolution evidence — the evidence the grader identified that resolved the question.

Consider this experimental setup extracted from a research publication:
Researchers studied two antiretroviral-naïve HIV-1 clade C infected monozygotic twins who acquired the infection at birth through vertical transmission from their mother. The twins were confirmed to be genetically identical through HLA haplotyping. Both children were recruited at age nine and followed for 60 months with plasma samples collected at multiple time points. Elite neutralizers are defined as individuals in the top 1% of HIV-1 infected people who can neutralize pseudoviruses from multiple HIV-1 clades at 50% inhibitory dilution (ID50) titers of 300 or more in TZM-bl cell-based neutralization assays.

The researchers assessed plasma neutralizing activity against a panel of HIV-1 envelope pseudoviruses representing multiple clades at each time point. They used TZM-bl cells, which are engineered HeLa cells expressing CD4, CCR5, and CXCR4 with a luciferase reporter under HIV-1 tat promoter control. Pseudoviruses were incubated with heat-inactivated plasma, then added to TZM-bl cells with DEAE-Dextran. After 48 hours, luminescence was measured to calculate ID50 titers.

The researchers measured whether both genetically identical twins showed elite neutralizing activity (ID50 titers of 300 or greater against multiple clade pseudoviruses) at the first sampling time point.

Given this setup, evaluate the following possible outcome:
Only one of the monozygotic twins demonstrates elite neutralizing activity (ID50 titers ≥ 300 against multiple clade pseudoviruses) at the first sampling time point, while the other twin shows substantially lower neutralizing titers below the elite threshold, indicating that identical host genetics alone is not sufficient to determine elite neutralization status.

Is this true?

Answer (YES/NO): YES